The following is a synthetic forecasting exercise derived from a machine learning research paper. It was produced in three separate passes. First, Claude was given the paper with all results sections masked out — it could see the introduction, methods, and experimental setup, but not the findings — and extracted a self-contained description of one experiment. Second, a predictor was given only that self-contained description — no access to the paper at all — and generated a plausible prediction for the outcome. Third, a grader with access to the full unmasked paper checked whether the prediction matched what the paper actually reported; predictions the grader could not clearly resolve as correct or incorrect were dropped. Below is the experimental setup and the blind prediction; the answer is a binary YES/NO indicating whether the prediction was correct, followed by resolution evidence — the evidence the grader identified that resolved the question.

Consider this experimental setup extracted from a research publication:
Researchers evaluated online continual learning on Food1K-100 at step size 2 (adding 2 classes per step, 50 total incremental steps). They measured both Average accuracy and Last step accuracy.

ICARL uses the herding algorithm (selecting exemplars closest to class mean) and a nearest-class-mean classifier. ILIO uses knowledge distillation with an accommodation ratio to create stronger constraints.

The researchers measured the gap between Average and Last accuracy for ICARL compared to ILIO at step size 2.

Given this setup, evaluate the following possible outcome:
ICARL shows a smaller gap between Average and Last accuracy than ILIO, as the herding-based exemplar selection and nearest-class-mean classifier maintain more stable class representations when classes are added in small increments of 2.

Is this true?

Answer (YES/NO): NO